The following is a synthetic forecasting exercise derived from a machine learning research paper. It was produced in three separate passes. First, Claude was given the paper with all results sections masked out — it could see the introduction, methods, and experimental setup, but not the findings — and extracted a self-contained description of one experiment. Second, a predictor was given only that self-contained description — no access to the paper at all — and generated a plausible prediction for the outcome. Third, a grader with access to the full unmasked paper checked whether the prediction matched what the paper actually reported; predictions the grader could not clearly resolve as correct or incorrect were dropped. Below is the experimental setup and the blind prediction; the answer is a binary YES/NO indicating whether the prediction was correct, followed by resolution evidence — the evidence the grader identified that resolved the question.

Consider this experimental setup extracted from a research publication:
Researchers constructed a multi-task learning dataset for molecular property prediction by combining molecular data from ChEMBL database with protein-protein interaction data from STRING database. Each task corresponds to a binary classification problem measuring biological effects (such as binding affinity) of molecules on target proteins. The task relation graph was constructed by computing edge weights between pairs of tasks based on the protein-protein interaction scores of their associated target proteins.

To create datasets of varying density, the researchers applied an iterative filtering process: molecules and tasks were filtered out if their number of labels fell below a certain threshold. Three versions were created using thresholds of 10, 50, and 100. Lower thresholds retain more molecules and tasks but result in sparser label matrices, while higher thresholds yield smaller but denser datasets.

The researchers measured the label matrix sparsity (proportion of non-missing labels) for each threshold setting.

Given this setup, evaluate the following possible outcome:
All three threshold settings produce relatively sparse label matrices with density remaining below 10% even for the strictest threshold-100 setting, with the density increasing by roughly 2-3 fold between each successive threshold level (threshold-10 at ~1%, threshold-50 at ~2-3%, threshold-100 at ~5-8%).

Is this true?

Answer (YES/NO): NO